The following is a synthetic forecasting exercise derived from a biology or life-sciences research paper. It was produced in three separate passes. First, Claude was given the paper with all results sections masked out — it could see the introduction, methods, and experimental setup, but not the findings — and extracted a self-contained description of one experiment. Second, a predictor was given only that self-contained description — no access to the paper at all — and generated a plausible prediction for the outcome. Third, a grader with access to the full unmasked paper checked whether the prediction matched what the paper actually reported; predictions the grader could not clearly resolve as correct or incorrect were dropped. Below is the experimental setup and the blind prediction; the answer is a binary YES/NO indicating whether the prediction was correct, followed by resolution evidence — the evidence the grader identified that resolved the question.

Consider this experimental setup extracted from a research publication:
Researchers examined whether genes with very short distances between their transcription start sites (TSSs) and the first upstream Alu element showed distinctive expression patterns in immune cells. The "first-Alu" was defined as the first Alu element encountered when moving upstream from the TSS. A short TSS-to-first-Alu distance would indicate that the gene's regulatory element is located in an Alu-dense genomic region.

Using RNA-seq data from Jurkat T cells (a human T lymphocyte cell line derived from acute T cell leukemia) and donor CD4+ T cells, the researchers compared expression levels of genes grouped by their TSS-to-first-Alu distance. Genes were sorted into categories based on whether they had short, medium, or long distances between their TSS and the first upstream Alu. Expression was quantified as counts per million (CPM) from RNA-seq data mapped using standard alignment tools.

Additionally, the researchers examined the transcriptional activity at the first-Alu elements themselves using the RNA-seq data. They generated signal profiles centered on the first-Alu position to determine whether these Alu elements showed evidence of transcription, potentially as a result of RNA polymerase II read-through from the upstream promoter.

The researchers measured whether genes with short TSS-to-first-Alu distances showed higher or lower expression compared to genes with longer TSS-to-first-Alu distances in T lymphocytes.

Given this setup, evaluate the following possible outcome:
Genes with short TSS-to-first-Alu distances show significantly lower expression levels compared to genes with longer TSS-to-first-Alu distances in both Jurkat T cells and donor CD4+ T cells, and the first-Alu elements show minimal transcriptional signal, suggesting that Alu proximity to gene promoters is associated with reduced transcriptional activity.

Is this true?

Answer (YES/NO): NO